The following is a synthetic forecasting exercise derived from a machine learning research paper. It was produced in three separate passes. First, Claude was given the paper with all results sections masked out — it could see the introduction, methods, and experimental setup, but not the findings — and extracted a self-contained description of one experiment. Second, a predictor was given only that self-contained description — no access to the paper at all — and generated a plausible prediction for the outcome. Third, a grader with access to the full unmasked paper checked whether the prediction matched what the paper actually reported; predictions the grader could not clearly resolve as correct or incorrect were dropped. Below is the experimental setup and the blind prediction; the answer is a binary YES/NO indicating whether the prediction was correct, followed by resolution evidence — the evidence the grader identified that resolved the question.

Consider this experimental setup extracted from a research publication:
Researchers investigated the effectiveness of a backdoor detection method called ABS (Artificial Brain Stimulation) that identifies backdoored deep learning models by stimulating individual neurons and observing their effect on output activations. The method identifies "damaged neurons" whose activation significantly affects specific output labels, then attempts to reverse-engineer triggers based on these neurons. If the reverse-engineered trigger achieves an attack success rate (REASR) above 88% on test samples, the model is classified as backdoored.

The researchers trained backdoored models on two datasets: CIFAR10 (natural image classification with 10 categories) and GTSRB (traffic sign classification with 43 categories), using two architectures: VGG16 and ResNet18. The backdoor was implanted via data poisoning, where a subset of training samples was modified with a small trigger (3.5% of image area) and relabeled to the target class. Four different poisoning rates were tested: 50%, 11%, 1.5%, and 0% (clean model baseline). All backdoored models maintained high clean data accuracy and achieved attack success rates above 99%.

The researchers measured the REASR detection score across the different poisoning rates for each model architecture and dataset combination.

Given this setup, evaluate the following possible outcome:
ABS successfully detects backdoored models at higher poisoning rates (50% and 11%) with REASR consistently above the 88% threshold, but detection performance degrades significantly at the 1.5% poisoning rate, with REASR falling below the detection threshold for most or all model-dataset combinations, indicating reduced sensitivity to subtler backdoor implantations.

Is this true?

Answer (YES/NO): NO